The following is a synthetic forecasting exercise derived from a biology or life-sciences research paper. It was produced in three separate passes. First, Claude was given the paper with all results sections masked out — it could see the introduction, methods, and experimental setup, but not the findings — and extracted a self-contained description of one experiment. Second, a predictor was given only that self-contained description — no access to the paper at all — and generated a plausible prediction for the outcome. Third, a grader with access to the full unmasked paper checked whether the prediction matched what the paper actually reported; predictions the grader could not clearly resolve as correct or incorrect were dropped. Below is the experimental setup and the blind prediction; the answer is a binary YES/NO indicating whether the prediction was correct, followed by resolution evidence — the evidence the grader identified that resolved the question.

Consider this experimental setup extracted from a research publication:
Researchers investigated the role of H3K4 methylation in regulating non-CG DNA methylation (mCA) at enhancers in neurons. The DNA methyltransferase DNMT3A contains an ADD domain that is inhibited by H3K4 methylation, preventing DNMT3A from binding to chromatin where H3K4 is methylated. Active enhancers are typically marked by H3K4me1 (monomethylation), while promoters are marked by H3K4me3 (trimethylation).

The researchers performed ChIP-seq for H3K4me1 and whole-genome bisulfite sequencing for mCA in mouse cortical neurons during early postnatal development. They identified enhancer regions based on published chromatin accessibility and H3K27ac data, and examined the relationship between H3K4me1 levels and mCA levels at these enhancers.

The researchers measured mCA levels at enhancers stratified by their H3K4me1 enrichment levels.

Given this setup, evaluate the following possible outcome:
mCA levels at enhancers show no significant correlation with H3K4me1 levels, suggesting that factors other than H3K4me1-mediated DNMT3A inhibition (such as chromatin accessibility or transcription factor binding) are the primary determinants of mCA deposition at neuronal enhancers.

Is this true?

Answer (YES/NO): YES